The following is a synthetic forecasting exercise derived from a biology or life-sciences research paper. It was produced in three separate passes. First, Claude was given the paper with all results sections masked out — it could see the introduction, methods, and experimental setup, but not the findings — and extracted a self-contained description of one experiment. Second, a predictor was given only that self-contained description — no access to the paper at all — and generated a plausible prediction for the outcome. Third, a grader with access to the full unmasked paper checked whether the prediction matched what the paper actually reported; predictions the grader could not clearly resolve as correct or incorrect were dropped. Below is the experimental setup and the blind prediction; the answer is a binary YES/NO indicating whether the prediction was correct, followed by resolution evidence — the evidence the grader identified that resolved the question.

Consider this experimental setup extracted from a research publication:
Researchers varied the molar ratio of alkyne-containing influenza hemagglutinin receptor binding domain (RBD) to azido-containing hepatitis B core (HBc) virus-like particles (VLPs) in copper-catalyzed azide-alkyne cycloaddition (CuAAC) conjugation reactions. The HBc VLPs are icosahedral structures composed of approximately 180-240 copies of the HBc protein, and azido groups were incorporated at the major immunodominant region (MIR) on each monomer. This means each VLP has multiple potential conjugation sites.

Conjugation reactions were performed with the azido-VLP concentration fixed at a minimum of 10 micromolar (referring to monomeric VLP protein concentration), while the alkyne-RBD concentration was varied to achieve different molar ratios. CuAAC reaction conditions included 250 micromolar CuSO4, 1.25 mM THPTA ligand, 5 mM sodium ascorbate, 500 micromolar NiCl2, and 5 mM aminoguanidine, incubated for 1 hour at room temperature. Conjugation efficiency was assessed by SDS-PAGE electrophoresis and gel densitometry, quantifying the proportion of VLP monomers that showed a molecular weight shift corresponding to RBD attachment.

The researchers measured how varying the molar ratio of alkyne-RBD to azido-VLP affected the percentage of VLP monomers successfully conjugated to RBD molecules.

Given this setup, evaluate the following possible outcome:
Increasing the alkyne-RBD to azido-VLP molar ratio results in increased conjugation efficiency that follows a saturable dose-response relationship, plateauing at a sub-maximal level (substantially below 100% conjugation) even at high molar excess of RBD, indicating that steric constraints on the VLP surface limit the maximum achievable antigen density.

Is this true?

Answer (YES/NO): YES